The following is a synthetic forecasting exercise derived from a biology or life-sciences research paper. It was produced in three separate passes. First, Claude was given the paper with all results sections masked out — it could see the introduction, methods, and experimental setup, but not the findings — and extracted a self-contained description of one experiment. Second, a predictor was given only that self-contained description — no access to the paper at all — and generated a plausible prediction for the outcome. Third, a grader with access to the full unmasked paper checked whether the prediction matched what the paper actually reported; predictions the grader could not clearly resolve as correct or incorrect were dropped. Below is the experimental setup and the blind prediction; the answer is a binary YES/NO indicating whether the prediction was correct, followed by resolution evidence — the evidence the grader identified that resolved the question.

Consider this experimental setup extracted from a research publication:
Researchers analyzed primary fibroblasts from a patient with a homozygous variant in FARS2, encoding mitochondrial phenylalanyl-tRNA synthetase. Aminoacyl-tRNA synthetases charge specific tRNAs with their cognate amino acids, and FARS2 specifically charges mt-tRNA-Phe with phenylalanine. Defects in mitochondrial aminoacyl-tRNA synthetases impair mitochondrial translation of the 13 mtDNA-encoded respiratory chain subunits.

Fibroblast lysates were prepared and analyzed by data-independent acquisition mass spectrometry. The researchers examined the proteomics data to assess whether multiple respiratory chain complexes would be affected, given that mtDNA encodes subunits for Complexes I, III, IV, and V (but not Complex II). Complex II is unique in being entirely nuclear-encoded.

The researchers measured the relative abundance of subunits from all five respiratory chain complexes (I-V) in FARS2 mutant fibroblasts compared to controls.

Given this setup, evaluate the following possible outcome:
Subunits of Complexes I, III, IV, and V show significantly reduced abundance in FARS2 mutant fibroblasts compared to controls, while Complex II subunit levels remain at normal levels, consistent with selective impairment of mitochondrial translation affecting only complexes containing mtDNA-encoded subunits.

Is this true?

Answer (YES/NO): NO